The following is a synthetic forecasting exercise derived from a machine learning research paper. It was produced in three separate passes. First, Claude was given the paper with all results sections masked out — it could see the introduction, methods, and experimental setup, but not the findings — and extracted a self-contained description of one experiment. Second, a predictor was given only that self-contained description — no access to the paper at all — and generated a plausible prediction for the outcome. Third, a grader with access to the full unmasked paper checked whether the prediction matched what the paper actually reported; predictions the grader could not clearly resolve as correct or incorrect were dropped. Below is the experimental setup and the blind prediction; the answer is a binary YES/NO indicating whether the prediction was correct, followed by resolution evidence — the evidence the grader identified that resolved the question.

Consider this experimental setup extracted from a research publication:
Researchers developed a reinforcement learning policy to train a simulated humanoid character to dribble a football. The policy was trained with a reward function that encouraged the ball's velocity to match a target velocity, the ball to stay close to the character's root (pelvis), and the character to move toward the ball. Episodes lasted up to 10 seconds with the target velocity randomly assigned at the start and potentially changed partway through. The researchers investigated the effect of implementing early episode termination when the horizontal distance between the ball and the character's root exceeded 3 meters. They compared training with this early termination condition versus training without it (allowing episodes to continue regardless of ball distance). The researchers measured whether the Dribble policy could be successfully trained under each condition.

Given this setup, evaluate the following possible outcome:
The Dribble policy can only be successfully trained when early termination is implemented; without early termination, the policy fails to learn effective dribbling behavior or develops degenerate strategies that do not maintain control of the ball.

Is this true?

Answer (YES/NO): YES